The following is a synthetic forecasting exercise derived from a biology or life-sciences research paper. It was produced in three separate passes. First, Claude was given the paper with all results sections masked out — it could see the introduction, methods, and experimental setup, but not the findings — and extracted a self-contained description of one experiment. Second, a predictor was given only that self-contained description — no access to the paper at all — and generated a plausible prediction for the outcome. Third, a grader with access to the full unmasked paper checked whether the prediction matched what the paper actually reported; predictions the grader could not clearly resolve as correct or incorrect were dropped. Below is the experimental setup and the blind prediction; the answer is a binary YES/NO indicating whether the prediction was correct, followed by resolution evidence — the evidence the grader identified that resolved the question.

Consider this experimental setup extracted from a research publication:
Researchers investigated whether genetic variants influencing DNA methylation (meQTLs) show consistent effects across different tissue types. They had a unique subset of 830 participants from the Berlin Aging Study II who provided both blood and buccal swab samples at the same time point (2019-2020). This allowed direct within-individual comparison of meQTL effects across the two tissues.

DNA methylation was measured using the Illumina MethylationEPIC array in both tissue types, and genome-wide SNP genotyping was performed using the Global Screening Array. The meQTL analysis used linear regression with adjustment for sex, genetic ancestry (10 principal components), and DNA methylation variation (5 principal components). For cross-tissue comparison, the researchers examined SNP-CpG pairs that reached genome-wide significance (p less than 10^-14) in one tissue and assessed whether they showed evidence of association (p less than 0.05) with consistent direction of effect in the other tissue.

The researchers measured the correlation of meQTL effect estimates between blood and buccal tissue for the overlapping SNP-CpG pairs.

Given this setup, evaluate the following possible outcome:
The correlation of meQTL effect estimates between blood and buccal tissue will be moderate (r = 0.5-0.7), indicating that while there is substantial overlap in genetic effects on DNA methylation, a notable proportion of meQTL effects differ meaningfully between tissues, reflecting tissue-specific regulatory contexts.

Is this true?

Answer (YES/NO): NO